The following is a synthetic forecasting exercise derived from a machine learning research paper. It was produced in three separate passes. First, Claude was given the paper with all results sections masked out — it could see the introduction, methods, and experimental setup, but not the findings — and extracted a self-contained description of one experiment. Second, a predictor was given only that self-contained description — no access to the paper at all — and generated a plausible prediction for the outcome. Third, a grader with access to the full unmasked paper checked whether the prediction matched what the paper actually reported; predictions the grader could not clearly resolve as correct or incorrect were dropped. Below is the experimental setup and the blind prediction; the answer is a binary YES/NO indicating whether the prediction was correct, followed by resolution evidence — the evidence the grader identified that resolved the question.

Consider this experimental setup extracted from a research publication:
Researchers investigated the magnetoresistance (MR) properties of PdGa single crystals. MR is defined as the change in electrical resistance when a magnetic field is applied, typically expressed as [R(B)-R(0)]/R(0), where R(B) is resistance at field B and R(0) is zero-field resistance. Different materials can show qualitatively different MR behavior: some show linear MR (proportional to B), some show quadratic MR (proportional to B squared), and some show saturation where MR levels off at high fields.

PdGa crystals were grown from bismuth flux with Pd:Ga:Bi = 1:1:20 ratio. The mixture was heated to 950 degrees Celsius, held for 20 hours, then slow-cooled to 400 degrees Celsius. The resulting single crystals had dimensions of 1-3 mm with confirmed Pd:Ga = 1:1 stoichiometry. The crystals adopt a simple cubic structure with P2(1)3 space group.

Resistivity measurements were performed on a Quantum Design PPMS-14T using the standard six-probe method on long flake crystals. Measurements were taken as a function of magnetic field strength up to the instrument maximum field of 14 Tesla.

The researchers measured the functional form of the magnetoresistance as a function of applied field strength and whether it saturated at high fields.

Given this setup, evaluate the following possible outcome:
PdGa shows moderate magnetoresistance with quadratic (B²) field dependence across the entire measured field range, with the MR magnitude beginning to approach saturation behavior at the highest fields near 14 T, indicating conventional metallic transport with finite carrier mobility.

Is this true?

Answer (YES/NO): NO